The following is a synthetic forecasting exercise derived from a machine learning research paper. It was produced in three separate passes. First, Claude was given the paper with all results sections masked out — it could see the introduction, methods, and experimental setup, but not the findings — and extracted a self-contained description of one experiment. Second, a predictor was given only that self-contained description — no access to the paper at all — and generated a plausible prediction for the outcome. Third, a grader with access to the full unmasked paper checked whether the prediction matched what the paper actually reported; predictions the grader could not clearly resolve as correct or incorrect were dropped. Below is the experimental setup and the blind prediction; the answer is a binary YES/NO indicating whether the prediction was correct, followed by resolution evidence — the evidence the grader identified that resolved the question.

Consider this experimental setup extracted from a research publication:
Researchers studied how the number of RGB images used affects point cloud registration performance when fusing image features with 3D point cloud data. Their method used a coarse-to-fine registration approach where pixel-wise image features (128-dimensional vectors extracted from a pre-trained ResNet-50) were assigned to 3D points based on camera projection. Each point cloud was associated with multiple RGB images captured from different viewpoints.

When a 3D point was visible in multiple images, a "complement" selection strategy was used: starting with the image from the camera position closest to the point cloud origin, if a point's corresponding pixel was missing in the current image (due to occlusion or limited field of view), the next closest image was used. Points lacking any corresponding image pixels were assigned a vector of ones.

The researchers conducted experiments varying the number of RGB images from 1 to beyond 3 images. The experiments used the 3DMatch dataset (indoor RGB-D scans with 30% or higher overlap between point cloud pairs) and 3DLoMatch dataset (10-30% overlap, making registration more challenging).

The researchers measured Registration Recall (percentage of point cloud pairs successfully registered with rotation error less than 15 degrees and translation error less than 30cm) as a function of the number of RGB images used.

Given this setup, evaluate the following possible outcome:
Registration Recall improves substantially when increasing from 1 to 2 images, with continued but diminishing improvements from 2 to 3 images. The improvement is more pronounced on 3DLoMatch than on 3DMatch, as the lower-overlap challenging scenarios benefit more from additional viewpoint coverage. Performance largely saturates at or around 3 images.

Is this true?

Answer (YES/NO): NO